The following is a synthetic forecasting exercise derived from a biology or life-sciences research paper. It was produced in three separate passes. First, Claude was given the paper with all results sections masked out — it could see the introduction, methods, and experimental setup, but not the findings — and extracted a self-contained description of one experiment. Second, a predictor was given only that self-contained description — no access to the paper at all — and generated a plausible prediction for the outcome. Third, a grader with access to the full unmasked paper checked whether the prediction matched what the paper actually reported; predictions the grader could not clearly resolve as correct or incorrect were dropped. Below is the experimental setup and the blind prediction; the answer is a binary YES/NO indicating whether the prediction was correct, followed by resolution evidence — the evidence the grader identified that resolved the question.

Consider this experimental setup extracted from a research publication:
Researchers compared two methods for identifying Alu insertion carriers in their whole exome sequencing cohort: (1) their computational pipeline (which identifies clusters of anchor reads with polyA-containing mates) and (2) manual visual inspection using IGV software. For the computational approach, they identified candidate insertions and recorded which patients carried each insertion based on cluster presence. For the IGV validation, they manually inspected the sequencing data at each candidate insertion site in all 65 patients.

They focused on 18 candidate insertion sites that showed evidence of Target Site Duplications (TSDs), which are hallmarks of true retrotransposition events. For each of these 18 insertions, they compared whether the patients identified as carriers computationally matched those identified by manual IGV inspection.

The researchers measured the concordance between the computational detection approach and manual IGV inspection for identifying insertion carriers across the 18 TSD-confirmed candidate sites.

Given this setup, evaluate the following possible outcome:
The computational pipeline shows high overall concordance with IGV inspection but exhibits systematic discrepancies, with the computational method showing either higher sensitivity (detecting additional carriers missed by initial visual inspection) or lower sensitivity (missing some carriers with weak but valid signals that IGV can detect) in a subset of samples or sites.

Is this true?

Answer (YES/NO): YES